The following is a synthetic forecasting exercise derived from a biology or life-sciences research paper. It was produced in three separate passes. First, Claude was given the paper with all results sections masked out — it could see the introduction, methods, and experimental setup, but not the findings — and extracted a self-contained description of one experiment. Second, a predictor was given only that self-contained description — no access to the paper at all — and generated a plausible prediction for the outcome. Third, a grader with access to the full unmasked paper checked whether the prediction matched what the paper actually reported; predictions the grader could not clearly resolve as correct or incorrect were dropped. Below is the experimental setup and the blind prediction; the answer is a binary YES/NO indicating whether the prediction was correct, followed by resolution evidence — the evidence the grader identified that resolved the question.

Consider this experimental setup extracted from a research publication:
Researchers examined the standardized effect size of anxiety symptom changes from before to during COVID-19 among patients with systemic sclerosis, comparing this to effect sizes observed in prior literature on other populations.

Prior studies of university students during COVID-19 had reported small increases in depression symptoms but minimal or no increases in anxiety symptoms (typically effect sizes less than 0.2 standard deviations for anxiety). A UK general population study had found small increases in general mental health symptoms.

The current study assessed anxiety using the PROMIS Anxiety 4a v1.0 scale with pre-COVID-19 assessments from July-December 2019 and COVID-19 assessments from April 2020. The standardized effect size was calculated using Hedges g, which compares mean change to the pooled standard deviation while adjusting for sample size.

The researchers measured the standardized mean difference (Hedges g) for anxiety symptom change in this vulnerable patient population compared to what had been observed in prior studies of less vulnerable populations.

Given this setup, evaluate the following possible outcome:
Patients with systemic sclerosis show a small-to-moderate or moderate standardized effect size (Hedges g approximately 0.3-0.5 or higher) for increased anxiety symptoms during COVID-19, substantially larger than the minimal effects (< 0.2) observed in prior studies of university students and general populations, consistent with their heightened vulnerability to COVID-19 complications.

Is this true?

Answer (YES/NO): YES